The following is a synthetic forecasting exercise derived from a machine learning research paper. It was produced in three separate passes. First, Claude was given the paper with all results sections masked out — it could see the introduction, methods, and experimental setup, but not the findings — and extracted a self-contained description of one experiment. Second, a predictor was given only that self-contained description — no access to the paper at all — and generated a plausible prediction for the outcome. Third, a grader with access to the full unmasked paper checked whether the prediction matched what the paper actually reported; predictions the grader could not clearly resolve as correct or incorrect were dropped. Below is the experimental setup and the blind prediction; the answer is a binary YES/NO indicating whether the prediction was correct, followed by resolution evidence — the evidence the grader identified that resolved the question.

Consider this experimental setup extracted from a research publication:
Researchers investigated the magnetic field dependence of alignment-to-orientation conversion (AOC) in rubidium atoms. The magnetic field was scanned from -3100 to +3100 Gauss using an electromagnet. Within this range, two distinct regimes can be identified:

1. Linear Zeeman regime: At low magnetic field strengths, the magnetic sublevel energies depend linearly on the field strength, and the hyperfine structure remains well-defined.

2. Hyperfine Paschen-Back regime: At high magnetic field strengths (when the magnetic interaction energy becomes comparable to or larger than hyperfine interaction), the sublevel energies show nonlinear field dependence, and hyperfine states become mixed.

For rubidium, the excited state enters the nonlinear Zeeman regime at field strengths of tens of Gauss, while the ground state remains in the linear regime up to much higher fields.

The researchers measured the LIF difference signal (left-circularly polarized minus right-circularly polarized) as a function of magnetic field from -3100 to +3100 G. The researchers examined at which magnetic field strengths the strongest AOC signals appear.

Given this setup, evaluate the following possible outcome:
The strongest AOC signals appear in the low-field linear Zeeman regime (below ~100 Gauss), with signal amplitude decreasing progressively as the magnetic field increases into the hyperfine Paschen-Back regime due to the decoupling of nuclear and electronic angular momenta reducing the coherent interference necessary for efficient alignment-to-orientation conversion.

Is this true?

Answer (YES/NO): NO